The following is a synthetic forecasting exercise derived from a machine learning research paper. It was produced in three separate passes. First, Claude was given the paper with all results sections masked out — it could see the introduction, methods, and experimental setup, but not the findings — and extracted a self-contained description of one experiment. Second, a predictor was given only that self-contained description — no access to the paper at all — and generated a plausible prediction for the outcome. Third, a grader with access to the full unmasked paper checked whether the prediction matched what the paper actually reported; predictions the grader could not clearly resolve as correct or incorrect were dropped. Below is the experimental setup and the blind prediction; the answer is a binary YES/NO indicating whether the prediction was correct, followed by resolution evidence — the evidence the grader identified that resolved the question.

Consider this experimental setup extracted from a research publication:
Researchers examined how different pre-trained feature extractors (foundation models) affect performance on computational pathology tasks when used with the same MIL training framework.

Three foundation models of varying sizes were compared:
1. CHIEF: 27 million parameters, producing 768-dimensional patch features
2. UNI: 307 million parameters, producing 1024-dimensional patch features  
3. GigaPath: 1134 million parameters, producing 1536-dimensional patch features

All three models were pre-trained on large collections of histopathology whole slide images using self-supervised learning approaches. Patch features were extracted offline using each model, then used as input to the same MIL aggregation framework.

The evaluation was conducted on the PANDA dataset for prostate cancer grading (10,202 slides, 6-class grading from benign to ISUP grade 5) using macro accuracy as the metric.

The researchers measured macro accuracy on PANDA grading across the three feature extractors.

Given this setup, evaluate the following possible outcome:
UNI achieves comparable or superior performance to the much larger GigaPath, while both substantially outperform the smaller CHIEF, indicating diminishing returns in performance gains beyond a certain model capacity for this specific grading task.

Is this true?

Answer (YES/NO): YES